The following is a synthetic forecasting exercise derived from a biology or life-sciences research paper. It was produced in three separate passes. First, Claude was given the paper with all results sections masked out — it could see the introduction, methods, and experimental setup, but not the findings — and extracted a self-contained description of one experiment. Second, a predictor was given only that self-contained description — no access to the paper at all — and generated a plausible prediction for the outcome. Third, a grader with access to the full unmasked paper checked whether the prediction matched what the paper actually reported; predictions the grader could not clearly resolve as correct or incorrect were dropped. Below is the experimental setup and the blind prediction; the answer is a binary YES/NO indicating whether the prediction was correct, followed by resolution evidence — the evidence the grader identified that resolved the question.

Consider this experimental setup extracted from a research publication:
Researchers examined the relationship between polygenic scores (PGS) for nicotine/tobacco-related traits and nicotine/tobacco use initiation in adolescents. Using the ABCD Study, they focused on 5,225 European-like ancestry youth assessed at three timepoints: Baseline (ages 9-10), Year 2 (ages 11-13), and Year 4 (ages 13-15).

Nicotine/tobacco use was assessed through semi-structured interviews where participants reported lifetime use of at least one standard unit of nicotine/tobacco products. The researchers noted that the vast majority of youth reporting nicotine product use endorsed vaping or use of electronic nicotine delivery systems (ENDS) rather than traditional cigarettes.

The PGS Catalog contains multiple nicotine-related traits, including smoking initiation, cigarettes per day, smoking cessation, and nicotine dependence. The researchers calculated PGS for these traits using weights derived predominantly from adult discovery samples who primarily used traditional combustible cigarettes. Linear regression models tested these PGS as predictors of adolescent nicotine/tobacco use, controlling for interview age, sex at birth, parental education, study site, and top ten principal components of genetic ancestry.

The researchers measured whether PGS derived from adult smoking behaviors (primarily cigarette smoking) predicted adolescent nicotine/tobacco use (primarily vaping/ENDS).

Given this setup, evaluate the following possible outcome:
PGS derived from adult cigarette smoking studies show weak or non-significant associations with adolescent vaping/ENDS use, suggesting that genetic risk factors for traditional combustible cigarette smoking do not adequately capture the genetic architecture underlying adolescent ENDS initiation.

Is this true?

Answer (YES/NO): NO